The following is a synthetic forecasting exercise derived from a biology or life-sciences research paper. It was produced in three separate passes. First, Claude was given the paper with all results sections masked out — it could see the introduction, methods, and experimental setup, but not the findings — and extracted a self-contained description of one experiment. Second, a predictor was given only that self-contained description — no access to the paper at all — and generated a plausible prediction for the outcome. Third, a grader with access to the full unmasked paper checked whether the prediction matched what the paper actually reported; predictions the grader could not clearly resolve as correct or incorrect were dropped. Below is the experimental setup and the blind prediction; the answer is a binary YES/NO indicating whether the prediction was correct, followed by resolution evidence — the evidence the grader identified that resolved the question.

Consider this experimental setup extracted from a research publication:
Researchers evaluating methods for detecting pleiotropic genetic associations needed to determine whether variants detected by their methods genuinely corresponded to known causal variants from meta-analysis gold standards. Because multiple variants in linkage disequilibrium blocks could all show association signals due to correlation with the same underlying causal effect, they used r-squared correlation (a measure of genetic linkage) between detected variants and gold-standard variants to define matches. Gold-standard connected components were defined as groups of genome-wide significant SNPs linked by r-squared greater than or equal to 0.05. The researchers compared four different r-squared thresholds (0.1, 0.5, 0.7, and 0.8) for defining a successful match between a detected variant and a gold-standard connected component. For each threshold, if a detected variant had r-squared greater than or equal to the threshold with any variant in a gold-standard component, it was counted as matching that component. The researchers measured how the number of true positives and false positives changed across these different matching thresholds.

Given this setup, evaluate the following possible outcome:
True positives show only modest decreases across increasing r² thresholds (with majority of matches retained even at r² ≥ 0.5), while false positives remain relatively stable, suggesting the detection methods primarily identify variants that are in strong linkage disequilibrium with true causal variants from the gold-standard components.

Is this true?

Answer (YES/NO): NO